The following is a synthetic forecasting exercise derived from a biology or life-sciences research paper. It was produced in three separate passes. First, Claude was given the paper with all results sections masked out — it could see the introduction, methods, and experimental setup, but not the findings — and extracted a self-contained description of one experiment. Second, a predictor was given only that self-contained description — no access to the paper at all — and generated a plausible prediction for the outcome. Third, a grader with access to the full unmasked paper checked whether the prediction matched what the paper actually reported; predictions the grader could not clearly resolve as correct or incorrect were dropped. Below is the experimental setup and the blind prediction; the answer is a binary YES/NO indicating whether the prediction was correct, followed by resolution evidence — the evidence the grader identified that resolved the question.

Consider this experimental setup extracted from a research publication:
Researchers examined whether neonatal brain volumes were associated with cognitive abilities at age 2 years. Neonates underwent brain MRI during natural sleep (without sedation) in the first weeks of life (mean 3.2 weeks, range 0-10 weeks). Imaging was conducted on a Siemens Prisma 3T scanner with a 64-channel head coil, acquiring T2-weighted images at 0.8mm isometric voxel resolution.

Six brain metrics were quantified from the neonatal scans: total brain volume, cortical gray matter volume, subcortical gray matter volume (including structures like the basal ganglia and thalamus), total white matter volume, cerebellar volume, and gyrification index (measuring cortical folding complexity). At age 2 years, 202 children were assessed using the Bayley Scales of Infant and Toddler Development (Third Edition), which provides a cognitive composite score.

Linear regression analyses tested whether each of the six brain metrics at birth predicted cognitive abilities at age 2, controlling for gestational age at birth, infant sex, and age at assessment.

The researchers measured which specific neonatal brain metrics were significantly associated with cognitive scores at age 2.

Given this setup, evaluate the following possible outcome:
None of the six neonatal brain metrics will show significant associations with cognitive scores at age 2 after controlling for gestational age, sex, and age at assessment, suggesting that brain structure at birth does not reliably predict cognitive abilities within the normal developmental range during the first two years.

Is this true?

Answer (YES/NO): NO